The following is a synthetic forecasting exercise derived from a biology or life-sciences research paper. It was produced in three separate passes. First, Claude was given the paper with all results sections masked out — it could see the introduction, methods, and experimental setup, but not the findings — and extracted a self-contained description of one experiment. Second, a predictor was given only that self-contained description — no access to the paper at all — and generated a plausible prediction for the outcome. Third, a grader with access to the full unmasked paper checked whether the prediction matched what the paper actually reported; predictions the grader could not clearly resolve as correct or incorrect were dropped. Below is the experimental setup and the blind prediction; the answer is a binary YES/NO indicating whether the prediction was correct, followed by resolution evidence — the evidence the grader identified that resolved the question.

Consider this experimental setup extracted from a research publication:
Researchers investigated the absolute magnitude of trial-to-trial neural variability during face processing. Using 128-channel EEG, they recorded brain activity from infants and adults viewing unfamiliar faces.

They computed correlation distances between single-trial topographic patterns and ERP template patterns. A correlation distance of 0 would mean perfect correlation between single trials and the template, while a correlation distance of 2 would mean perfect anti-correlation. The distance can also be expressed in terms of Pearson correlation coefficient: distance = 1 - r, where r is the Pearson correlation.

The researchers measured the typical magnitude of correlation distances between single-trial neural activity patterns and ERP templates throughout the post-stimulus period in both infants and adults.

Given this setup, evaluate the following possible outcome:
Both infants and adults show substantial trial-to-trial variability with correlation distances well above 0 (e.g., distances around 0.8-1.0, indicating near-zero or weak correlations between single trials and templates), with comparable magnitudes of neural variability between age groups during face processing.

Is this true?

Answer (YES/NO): NO